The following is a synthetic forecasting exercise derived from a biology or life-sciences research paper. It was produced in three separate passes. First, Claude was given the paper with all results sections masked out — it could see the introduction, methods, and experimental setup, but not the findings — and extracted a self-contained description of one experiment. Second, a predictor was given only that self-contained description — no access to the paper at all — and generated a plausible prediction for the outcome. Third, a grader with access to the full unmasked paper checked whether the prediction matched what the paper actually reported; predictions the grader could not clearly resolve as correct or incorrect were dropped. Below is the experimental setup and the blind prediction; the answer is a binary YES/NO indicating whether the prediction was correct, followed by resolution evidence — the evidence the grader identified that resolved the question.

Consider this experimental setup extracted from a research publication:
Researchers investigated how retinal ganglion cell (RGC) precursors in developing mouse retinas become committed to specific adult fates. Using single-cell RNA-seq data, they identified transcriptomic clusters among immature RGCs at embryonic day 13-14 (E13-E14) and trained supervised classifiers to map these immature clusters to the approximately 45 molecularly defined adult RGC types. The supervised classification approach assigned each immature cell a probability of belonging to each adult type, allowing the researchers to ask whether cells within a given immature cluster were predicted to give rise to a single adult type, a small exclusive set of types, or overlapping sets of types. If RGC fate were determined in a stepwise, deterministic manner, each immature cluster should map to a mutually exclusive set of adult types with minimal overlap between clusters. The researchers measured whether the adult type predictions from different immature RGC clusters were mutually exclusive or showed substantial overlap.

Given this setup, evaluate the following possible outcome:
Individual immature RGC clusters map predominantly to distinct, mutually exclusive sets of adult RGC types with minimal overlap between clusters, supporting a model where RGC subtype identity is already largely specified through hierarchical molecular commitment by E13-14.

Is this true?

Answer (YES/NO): NO